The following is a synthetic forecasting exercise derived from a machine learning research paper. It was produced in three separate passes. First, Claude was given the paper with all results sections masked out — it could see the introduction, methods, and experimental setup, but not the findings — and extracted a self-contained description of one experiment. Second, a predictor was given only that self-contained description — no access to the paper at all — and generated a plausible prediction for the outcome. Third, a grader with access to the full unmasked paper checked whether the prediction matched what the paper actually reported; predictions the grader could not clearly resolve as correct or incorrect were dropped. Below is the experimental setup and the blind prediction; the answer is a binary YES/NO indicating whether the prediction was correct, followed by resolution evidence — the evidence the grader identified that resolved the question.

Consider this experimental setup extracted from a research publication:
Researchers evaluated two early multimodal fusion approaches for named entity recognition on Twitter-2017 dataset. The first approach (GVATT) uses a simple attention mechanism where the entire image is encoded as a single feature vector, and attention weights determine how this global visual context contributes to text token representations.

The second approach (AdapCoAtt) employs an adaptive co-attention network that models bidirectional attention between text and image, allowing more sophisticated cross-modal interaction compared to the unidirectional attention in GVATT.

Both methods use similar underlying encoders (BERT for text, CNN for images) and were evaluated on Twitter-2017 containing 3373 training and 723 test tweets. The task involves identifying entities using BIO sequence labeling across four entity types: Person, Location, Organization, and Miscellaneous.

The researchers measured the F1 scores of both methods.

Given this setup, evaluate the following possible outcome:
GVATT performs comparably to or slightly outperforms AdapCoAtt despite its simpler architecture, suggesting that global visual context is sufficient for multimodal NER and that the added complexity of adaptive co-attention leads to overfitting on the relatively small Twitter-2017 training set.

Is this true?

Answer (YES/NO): NO